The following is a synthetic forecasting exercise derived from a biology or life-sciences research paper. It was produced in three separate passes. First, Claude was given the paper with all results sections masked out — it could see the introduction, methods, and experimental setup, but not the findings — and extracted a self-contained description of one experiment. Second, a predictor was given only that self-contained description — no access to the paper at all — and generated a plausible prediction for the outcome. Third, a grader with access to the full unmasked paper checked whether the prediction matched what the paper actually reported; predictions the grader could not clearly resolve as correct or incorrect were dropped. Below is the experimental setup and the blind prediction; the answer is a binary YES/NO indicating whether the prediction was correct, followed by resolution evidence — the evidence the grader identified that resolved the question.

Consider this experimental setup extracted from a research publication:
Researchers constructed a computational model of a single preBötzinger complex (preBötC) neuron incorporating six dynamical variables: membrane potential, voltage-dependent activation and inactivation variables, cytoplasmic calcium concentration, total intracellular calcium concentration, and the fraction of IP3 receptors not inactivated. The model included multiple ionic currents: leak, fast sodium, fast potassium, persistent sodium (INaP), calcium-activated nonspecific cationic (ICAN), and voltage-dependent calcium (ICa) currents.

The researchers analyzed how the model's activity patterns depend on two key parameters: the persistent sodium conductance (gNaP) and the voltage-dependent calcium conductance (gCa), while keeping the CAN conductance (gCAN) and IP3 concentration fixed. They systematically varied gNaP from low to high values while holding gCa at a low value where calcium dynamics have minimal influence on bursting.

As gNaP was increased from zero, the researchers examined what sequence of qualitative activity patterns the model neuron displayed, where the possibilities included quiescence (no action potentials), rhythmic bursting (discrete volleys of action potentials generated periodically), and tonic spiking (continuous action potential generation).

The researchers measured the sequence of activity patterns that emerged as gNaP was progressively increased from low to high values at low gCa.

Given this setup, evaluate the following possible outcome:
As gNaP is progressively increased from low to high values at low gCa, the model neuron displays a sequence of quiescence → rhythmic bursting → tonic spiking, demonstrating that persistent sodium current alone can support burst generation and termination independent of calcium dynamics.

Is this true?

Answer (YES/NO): YES